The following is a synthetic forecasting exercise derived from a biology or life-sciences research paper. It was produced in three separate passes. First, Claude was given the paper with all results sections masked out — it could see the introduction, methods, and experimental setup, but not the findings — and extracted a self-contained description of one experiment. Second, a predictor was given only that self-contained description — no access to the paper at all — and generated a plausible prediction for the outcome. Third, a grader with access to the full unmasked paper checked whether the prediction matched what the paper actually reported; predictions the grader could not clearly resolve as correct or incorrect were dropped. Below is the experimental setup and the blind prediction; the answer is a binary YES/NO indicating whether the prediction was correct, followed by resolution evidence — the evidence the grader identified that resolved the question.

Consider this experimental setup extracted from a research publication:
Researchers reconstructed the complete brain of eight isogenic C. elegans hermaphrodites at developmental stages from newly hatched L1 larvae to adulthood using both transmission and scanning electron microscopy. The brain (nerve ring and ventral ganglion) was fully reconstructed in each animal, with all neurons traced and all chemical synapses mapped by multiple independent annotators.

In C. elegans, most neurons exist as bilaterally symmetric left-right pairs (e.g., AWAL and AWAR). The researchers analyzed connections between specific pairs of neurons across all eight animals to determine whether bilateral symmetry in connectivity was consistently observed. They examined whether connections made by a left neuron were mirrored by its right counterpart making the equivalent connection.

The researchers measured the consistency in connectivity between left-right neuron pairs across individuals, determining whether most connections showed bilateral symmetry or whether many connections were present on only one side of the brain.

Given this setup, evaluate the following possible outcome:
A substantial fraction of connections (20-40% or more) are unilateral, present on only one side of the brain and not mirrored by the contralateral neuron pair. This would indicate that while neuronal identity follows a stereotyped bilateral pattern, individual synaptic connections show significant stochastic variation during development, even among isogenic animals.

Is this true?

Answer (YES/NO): YES